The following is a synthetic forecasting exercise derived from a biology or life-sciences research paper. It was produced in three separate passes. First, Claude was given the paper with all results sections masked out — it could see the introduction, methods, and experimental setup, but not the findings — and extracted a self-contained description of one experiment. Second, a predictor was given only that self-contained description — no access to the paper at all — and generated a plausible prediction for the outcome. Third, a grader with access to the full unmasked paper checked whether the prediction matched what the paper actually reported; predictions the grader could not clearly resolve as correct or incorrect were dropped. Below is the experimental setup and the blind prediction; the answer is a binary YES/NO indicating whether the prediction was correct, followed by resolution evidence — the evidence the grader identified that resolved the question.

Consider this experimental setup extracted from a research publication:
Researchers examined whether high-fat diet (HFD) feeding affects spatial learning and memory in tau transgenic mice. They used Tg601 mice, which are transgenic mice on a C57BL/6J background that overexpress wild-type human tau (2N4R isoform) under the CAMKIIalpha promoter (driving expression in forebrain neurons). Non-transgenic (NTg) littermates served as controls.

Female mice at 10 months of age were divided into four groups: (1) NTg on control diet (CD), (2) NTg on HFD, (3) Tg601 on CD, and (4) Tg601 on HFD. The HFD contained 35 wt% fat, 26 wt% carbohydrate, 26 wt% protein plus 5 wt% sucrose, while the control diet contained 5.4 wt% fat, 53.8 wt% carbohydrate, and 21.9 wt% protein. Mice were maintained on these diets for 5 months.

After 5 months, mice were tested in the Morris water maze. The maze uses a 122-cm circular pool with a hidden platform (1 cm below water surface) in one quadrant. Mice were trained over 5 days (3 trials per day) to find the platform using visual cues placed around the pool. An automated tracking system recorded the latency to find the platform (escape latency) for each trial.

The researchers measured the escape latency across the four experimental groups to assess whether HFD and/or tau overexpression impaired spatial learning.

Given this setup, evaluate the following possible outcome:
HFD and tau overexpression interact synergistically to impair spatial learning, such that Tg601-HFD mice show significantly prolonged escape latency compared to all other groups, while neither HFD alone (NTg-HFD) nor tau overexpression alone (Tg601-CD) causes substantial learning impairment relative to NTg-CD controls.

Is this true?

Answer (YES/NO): NO